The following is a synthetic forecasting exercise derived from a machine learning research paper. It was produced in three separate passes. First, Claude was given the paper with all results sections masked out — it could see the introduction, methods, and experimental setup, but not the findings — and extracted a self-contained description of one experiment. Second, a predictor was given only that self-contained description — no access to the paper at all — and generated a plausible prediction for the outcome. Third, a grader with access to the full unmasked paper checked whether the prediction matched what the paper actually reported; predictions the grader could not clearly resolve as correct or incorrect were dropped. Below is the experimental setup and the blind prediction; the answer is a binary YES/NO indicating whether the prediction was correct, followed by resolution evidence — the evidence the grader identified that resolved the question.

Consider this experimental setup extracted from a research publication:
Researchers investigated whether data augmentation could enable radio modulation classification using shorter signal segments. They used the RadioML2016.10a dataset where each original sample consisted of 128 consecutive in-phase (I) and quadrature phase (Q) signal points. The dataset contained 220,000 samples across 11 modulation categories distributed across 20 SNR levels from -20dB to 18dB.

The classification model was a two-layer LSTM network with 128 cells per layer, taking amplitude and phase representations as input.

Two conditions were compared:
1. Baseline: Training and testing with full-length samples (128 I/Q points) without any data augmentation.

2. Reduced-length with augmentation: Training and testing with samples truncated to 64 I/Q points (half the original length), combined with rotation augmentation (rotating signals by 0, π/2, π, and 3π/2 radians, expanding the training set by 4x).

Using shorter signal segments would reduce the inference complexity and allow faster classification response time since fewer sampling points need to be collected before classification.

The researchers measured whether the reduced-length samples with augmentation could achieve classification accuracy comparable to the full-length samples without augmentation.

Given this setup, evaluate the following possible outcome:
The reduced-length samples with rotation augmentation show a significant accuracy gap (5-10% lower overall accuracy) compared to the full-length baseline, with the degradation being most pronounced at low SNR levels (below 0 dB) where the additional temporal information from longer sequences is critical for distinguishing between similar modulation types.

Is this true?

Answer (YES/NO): NO